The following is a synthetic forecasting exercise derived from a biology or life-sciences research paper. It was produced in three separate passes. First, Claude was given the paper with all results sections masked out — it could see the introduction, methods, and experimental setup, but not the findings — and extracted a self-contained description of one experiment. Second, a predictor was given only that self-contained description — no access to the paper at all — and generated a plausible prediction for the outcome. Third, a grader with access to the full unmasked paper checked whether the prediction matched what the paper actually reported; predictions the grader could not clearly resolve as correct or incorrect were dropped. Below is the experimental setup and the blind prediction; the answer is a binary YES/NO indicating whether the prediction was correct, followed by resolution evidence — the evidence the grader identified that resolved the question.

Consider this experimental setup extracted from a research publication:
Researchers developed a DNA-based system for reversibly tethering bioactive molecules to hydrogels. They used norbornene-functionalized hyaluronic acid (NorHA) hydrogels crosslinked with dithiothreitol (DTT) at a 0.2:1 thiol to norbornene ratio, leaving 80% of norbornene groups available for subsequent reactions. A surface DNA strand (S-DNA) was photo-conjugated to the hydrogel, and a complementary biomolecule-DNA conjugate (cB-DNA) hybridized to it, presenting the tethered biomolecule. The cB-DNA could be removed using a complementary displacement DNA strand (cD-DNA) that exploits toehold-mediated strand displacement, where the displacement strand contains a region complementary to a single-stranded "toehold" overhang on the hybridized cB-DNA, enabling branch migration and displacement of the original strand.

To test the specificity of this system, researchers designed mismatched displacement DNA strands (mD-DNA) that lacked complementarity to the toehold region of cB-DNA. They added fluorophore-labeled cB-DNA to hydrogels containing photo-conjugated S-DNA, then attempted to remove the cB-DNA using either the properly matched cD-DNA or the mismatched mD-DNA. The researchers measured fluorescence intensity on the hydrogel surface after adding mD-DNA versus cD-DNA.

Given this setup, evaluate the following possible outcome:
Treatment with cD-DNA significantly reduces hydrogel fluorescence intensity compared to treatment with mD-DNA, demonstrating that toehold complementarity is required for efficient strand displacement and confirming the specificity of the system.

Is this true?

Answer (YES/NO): YES